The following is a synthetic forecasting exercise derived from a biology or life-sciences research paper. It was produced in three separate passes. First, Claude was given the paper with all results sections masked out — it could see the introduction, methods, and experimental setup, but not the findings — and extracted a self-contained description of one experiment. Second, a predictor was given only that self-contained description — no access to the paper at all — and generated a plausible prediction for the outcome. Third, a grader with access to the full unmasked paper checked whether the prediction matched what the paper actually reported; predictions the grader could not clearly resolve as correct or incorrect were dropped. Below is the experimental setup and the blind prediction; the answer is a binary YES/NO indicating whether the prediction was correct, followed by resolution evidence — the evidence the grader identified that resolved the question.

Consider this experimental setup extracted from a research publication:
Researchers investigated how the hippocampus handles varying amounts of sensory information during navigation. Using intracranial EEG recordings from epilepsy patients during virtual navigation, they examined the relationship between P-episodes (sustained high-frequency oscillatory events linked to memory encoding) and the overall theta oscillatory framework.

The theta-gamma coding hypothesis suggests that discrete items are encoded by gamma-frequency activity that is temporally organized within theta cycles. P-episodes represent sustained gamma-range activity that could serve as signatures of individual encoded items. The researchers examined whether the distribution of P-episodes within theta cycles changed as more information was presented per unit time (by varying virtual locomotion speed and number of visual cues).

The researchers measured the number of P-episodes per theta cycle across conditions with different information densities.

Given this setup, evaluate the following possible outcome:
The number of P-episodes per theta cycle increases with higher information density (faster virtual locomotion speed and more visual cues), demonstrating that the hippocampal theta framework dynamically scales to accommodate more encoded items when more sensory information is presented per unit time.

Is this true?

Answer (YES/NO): NO